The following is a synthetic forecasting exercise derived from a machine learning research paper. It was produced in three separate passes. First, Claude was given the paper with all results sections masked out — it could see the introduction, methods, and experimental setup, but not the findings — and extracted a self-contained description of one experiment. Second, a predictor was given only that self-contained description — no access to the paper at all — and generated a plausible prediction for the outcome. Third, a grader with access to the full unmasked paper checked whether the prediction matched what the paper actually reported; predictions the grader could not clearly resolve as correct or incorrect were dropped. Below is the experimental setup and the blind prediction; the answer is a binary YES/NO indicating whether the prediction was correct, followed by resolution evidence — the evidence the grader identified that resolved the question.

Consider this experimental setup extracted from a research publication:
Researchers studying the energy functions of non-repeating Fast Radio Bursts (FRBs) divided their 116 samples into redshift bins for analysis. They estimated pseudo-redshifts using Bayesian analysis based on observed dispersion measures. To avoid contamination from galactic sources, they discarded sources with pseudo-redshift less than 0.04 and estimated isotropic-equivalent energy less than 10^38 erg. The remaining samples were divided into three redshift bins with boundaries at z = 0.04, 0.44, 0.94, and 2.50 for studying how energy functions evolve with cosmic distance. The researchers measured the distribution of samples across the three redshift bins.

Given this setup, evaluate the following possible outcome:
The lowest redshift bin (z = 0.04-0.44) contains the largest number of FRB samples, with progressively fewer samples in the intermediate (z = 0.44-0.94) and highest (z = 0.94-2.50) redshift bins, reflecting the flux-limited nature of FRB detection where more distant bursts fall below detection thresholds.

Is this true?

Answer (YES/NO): YES